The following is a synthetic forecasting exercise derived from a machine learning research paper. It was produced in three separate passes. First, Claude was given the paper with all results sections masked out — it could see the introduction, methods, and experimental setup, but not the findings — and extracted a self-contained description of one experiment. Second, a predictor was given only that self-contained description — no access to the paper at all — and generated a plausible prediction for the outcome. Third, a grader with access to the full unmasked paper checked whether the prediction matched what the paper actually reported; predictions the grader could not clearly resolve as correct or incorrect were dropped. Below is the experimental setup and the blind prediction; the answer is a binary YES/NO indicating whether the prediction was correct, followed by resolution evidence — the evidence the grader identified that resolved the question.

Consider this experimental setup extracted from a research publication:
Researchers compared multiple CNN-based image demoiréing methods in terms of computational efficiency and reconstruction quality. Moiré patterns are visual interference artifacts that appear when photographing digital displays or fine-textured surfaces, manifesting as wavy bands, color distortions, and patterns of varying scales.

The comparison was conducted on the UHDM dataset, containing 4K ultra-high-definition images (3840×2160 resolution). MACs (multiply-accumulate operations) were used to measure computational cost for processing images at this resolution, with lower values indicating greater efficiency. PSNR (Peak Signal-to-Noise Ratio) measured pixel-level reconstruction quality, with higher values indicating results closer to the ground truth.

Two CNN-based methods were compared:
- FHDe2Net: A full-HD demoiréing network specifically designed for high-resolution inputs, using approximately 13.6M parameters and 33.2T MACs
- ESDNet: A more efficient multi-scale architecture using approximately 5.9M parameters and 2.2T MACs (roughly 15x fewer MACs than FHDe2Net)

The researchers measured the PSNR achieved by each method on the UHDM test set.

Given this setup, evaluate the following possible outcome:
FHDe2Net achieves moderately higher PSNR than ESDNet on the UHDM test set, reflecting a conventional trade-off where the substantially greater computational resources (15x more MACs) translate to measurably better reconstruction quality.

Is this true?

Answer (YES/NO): NO